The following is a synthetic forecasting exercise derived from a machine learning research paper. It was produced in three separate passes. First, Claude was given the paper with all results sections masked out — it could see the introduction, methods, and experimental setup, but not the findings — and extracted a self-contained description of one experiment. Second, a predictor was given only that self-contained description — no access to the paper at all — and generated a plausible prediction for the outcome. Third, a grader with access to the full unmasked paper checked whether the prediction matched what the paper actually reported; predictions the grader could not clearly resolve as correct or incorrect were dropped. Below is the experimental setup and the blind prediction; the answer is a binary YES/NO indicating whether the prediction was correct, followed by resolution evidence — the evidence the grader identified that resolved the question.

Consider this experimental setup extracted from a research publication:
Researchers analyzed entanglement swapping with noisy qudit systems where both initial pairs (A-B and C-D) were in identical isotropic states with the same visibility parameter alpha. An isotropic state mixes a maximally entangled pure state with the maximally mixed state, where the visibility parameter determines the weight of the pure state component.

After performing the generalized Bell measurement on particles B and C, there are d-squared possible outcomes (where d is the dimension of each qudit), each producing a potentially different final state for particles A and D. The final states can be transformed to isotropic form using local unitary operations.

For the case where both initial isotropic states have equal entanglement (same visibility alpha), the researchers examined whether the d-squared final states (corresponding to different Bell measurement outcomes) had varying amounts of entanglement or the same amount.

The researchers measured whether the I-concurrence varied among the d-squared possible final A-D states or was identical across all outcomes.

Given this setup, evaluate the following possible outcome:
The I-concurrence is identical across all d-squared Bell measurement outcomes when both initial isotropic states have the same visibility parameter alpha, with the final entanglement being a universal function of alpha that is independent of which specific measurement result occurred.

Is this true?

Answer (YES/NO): YES